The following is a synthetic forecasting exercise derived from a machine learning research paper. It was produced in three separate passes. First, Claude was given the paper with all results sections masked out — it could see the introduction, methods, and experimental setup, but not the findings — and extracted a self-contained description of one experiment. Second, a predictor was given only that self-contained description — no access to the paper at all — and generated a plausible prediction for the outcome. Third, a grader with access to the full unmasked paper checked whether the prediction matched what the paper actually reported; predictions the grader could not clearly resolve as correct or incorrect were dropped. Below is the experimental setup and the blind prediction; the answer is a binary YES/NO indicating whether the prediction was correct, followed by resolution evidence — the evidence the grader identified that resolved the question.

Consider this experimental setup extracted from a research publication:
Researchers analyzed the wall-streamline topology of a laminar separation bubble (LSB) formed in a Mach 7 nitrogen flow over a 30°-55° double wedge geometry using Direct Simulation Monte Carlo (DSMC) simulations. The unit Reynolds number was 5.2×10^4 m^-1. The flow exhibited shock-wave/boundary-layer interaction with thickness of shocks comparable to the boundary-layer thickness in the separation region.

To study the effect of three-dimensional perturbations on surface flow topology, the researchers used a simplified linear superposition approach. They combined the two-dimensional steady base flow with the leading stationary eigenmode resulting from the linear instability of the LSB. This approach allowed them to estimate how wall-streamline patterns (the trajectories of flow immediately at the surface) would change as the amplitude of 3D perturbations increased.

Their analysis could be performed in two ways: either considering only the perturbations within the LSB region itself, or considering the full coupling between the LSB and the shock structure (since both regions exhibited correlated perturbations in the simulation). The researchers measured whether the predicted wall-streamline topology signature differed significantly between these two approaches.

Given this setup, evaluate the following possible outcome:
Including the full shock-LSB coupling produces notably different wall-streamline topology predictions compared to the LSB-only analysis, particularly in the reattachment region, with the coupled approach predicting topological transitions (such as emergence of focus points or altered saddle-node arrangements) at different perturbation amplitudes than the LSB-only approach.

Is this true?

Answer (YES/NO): NO